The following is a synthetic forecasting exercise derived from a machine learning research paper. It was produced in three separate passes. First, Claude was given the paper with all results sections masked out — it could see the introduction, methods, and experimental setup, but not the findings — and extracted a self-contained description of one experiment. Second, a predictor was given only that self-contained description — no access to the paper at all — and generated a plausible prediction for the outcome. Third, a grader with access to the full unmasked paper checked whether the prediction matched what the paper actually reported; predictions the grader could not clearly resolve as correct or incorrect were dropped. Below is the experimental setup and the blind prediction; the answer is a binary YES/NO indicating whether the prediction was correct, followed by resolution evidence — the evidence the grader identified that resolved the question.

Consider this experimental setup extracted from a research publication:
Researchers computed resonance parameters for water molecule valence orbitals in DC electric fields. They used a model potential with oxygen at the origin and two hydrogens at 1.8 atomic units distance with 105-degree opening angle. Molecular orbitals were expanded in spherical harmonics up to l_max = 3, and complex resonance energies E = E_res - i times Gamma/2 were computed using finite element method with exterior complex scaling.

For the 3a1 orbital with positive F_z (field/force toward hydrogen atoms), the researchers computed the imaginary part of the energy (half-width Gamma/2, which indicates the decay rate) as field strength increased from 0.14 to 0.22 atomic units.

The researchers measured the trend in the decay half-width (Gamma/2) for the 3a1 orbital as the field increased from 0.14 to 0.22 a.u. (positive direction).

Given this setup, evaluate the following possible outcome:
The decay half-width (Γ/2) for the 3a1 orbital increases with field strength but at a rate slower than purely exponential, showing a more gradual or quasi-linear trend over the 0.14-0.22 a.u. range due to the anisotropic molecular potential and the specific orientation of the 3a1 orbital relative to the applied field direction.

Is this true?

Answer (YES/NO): NO